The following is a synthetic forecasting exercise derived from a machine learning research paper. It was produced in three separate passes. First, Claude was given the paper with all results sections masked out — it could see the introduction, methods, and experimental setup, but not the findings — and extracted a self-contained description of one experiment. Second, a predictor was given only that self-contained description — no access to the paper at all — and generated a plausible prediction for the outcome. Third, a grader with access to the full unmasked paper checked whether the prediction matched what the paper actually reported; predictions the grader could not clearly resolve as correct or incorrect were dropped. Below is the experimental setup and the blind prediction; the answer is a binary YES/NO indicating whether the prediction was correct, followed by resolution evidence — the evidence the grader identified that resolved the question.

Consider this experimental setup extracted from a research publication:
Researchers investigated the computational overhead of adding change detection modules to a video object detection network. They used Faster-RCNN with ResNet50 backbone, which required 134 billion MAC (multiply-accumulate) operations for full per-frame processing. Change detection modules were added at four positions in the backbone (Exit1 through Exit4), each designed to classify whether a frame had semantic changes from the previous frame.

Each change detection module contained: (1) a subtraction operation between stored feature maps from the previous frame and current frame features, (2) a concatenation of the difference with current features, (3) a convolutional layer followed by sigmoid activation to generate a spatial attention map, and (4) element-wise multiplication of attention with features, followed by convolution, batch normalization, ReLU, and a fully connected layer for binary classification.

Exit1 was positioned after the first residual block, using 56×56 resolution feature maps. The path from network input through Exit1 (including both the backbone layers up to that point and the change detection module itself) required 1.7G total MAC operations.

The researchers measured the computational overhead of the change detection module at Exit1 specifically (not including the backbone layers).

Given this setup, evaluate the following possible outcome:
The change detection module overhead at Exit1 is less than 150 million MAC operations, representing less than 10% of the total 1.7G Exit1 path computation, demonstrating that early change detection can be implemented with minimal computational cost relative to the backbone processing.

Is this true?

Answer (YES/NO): NO